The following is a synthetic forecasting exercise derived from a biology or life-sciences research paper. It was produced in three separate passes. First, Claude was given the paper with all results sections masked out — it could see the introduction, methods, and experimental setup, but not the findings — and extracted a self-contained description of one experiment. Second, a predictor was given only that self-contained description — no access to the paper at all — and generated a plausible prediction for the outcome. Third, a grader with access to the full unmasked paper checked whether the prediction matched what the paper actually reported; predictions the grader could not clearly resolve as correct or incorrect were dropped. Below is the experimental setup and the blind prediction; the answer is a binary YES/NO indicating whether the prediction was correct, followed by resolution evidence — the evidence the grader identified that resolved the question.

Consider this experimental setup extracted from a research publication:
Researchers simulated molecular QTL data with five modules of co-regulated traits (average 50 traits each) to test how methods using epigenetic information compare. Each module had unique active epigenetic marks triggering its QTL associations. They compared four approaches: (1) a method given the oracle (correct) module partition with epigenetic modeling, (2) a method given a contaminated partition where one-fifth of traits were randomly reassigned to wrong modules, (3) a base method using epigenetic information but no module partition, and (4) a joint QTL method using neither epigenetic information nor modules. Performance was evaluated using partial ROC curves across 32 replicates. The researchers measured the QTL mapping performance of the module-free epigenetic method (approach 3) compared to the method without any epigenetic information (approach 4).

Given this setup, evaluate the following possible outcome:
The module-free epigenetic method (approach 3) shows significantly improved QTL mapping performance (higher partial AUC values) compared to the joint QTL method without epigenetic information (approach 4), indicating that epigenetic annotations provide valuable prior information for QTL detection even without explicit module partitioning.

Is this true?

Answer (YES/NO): YES